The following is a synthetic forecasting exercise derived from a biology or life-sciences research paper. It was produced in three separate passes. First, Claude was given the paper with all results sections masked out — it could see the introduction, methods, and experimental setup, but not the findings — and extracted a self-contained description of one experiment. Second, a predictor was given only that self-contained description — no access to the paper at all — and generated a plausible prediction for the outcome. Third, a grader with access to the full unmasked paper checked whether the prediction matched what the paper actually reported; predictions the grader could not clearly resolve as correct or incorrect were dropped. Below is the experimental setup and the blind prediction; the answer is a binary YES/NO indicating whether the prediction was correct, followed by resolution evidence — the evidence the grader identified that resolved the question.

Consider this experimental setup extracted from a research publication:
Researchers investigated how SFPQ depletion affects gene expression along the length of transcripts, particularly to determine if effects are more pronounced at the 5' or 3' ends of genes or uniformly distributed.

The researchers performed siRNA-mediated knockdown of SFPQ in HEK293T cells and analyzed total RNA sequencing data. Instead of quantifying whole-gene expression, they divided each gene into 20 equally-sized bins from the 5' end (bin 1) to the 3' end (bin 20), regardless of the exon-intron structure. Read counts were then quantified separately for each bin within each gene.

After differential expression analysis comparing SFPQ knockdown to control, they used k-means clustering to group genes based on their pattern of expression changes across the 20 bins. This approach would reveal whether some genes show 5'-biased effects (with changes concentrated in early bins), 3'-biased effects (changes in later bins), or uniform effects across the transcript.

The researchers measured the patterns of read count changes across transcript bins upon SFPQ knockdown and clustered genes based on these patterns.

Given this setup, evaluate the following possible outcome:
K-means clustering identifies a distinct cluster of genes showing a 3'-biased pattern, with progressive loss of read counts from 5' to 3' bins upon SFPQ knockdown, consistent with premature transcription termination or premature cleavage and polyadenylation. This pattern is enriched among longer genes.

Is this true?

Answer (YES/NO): YES